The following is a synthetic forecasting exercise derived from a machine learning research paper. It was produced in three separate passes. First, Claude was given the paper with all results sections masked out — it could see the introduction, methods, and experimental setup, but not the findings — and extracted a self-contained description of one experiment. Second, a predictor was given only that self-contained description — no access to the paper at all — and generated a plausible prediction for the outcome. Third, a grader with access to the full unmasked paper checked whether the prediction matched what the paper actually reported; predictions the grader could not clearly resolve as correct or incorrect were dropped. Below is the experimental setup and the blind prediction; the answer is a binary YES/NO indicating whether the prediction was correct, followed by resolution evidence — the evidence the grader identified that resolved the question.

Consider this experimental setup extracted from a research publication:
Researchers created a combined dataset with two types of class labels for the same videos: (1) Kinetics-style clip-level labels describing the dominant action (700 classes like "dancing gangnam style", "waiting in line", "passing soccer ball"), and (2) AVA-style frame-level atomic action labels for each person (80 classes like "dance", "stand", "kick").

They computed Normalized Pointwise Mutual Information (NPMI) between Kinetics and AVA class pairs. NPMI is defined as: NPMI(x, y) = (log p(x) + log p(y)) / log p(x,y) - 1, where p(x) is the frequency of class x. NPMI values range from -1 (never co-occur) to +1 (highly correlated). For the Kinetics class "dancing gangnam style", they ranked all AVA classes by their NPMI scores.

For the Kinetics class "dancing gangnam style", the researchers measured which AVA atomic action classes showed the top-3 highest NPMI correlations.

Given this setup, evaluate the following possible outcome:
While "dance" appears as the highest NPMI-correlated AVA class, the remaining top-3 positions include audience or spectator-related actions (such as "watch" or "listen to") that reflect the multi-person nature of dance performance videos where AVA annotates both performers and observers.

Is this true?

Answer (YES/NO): YES